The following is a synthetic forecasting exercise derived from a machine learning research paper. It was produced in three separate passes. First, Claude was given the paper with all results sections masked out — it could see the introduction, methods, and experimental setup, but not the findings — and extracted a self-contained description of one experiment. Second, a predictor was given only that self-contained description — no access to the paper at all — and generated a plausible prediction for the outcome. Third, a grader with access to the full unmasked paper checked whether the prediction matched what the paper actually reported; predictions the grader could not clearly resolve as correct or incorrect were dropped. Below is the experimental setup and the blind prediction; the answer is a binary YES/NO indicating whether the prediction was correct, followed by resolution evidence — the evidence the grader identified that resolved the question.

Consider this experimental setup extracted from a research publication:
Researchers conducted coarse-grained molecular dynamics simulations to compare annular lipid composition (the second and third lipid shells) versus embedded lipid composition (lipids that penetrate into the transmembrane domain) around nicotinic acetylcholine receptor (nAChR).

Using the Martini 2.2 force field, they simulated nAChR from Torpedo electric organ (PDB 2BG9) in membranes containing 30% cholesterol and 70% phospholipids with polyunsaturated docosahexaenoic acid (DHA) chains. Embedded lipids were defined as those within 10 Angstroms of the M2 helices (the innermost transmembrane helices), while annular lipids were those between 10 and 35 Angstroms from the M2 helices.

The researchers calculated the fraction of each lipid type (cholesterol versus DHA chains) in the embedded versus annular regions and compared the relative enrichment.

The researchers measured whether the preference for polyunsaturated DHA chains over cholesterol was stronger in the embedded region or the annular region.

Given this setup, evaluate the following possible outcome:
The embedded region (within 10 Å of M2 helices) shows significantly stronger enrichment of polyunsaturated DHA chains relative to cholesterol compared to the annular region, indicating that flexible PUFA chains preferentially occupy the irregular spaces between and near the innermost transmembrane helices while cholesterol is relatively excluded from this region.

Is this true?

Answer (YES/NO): NO